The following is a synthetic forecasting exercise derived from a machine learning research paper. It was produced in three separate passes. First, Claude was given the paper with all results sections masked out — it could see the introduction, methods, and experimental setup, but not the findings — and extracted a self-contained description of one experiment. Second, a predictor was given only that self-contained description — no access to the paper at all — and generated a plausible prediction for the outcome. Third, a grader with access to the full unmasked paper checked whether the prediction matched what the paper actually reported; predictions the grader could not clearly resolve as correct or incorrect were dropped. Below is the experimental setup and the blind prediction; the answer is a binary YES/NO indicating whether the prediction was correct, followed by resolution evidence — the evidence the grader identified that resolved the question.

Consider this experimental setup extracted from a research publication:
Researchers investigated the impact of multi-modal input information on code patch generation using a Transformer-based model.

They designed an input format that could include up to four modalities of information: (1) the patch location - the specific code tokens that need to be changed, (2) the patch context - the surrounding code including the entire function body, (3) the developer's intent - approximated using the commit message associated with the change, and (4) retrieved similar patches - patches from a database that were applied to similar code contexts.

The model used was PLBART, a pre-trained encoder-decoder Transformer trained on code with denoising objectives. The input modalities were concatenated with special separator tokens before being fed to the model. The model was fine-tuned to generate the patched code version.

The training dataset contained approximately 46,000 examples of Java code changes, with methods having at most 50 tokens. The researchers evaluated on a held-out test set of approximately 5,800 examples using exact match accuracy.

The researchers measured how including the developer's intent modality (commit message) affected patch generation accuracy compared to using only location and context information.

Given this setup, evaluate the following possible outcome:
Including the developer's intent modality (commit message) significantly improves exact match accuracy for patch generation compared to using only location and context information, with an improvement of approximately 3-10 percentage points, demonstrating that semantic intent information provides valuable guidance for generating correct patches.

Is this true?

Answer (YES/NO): NO